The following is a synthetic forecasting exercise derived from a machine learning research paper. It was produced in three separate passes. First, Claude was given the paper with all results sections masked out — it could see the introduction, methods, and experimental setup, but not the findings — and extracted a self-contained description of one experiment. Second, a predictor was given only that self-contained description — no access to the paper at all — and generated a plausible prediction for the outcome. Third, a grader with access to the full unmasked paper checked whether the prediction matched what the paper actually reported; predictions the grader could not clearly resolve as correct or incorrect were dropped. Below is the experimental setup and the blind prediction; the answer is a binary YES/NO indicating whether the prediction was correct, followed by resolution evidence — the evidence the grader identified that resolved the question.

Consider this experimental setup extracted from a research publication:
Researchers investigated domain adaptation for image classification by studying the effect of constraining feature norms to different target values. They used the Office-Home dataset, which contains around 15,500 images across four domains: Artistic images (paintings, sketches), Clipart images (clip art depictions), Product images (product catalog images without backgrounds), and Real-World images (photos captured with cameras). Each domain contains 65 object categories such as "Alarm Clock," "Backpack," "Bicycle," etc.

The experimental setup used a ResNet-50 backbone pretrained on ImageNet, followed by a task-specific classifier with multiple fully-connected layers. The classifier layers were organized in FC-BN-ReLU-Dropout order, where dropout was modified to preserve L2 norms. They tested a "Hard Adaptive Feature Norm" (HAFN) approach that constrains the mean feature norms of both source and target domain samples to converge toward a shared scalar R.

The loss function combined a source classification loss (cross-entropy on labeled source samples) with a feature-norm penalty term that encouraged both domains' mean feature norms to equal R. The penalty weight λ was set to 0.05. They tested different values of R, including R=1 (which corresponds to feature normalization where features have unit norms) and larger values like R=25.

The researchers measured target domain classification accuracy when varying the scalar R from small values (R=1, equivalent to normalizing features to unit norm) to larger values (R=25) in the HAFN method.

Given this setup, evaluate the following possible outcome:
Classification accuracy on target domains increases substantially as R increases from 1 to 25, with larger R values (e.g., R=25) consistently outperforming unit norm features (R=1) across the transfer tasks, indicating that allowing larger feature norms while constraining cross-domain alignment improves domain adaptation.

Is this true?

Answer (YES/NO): YES